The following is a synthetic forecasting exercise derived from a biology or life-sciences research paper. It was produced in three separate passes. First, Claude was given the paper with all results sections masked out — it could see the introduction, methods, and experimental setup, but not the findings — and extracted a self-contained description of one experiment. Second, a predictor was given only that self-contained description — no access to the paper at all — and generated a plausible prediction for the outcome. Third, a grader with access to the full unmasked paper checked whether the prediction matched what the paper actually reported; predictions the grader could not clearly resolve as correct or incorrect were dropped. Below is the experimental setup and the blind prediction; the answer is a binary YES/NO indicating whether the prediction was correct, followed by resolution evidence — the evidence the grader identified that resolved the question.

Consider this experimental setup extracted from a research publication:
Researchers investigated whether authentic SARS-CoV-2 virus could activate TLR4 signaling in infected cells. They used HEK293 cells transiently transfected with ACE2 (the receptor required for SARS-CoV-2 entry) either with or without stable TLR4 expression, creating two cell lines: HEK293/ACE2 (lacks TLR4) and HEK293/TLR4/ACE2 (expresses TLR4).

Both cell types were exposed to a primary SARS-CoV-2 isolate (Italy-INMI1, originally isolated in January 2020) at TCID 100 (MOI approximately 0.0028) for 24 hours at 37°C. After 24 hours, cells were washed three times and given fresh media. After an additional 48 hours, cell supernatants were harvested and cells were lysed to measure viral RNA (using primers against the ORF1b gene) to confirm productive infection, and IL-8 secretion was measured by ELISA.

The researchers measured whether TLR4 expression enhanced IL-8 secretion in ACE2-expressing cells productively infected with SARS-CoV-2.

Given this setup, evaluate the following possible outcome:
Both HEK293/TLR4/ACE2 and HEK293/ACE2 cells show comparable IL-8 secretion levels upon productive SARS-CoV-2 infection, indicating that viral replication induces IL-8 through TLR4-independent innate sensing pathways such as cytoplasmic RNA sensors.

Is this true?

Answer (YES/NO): NO